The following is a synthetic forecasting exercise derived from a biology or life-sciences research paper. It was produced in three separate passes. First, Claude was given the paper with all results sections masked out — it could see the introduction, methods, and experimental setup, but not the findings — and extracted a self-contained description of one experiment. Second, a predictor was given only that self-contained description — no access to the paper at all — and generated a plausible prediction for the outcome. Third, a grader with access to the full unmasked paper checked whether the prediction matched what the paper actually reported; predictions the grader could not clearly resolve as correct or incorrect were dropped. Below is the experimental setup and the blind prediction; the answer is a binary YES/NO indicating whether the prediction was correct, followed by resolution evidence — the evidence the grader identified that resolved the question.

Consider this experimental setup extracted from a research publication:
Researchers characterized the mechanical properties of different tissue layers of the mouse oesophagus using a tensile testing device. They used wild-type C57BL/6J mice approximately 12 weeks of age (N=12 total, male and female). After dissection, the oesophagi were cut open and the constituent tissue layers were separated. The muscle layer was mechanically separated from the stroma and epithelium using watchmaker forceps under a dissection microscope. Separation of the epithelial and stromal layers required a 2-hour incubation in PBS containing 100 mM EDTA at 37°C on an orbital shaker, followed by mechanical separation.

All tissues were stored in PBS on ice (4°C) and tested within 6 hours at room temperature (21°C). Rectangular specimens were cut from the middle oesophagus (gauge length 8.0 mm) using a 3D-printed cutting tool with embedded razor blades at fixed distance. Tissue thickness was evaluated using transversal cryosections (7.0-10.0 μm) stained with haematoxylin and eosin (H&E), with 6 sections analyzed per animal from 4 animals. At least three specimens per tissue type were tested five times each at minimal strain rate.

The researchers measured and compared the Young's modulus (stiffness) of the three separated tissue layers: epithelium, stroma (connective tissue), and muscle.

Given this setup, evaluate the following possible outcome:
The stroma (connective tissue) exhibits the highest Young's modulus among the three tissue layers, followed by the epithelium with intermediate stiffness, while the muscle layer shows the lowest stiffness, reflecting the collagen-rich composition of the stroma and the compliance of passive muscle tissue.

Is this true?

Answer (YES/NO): YES